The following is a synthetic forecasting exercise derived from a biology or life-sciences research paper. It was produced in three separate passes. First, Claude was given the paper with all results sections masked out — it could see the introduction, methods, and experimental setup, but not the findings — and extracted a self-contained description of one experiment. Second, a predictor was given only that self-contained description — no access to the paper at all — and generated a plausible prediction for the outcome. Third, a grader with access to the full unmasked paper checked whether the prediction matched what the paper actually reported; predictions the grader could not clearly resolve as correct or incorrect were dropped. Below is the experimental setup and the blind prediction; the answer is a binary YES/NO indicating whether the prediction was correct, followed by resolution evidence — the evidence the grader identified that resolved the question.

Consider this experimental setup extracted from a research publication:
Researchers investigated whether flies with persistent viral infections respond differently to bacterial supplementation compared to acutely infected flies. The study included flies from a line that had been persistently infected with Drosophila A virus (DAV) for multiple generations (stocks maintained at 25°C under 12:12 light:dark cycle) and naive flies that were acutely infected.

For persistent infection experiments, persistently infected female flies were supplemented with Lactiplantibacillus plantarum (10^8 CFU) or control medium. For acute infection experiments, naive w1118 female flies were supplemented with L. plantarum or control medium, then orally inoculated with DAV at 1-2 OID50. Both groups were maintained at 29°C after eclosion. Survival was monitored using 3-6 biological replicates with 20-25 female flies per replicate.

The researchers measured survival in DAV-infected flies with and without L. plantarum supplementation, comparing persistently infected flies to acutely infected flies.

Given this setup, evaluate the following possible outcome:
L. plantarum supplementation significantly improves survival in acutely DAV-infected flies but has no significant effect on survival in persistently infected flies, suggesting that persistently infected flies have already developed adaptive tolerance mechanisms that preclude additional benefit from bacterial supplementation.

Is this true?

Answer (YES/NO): NO